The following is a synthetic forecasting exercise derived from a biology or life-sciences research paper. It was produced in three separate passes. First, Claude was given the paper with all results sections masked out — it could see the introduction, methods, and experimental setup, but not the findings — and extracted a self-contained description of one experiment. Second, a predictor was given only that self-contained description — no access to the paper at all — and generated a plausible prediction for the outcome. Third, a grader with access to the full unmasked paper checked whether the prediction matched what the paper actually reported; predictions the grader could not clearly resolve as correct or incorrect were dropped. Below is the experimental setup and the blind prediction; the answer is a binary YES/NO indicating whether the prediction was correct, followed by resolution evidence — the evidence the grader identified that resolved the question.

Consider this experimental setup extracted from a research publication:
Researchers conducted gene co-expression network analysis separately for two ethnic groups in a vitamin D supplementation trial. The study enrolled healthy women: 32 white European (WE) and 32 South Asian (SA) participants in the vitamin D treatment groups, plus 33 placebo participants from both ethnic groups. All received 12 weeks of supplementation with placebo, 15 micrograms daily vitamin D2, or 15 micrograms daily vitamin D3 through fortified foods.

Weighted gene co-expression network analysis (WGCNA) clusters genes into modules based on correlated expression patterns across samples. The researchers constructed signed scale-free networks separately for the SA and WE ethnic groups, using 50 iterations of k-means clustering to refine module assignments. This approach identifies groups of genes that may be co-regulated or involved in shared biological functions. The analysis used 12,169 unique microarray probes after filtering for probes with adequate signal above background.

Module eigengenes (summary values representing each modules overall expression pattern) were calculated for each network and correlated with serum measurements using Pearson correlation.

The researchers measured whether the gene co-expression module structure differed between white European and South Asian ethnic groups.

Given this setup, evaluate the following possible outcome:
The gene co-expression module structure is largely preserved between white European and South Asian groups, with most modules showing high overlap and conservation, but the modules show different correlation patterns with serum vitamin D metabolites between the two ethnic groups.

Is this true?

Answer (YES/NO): NO